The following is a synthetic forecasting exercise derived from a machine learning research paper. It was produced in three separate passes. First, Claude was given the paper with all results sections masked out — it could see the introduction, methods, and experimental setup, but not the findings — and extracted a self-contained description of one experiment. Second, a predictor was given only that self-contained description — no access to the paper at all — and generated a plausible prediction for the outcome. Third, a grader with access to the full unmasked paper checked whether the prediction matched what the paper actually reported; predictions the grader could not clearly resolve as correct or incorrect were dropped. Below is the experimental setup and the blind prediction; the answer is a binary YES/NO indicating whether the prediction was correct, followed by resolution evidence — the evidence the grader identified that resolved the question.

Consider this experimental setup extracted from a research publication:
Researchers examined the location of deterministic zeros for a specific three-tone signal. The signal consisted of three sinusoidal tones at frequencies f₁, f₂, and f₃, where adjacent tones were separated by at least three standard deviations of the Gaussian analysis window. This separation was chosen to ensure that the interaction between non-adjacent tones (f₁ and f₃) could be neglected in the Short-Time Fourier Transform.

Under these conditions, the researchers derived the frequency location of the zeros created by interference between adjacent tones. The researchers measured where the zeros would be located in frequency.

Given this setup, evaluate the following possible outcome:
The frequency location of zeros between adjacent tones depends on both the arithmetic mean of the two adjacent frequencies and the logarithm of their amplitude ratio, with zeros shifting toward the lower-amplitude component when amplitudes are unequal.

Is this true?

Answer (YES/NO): NO